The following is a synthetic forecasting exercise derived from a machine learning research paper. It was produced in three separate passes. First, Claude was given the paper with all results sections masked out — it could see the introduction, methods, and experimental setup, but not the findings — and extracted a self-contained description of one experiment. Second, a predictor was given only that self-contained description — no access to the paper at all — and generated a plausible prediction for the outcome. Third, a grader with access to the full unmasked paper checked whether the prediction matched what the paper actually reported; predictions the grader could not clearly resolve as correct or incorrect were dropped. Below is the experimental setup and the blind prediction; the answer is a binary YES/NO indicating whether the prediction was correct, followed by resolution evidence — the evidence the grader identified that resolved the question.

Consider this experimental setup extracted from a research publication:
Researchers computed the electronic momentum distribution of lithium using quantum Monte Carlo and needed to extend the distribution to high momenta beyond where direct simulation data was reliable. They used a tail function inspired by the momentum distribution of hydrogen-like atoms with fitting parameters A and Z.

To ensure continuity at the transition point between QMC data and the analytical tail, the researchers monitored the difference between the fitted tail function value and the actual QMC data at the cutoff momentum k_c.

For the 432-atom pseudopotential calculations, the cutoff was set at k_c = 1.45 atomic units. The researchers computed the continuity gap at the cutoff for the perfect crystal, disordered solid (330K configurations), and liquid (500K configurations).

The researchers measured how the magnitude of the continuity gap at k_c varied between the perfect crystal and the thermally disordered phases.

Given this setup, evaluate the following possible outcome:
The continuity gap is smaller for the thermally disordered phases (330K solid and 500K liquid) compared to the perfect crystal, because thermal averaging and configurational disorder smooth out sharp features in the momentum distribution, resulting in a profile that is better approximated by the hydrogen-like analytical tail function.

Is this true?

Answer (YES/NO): YES